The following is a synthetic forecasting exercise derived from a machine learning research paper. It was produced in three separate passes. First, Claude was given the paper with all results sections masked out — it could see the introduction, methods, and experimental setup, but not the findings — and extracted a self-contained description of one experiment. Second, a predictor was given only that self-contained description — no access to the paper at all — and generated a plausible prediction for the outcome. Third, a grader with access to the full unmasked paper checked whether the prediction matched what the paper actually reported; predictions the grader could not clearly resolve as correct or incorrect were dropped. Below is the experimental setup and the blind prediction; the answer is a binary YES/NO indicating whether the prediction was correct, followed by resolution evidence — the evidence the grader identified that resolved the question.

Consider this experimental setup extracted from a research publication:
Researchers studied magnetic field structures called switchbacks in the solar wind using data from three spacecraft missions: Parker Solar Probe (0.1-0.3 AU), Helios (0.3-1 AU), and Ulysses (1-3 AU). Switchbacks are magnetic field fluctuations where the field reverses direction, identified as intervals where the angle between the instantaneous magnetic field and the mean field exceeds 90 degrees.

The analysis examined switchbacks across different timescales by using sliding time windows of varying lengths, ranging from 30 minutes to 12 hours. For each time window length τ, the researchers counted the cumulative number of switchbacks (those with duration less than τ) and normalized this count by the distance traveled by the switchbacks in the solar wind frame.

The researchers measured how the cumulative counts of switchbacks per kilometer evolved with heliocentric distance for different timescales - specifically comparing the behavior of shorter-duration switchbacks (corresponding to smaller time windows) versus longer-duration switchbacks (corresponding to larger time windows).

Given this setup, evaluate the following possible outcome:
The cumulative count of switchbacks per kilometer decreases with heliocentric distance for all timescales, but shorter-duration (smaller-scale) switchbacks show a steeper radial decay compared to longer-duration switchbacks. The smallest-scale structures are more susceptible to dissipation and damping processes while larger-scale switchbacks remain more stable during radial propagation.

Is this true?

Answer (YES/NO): NO